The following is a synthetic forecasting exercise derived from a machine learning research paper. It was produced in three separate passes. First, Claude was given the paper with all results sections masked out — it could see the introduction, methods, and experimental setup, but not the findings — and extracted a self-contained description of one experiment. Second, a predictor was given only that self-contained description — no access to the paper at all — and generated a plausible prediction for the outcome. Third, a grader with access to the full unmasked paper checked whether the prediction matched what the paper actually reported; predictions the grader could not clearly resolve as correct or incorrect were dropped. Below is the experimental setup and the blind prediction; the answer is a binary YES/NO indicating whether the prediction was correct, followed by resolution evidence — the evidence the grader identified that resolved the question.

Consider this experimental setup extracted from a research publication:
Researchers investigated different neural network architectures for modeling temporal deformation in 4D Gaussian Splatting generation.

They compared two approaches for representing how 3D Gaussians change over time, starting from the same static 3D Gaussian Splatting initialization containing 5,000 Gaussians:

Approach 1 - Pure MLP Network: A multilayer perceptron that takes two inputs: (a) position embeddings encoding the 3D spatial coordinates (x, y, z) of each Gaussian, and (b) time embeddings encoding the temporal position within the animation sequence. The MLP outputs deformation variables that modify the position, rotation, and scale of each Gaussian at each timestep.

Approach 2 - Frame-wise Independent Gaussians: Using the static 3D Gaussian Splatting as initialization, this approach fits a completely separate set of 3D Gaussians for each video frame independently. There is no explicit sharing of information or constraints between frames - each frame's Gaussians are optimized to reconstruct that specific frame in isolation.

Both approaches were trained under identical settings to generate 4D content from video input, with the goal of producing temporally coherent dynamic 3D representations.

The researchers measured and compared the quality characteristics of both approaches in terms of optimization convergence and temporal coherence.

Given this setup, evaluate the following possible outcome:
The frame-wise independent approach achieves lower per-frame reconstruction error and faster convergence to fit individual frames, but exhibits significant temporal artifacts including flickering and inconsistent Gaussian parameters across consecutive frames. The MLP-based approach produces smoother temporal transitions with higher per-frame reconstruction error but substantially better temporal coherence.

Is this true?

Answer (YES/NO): NO